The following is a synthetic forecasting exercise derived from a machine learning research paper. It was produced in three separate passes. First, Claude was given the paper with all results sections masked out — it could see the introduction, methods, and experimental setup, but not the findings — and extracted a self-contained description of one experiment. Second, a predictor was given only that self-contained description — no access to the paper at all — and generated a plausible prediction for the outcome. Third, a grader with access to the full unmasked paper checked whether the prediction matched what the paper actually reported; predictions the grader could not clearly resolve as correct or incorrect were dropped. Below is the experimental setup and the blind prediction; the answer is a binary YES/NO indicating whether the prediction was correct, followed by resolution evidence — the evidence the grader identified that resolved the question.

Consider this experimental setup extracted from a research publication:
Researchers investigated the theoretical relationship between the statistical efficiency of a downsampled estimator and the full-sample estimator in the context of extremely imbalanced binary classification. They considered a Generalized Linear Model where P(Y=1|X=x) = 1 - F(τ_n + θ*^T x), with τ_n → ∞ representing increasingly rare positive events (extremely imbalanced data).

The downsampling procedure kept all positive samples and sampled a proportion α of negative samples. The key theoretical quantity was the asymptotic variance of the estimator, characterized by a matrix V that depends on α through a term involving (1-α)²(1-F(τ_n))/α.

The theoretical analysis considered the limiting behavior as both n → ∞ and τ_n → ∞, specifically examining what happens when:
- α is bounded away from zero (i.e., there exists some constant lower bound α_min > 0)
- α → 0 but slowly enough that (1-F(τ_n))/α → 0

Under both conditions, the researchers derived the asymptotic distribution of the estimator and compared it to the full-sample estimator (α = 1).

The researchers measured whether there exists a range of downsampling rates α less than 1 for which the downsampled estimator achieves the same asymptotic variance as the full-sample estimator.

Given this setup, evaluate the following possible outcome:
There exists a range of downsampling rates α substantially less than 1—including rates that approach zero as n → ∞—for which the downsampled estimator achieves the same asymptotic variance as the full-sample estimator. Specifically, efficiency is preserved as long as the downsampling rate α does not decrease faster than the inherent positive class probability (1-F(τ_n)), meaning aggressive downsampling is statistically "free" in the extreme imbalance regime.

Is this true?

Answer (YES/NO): NO